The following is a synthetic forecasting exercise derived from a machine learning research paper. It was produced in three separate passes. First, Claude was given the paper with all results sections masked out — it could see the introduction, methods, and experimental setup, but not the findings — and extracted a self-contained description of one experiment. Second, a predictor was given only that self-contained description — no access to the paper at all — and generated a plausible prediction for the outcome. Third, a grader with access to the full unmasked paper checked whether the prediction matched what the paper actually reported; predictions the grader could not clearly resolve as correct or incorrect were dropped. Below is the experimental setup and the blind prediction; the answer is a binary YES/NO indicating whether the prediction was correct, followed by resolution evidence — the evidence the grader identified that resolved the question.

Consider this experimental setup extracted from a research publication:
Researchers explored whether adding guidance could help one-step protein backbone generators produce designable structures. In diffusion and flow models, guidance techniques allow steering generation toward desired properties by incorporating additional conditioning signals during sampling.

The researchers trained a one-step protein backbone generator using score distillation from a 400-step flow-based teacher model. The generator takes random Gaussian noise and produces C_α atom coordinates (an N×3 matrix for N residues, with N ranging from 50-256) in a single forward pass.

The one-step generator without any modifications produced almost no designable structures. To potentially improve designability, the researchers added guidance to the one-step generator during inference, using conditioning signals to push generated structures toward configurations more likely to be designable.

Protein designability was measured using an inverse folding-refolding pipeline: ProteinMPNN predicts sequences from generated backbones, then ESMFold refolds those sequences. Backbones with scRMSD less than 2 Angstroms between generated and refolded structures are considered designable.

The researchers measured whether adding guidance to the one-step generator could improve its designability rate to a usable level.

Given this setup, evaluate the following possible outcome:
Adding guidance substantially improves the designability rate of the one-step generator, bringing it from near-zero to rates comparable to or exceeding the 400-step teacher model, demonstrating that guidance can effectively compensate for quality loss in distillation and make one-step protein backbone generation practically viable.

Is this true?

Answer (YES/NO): NO